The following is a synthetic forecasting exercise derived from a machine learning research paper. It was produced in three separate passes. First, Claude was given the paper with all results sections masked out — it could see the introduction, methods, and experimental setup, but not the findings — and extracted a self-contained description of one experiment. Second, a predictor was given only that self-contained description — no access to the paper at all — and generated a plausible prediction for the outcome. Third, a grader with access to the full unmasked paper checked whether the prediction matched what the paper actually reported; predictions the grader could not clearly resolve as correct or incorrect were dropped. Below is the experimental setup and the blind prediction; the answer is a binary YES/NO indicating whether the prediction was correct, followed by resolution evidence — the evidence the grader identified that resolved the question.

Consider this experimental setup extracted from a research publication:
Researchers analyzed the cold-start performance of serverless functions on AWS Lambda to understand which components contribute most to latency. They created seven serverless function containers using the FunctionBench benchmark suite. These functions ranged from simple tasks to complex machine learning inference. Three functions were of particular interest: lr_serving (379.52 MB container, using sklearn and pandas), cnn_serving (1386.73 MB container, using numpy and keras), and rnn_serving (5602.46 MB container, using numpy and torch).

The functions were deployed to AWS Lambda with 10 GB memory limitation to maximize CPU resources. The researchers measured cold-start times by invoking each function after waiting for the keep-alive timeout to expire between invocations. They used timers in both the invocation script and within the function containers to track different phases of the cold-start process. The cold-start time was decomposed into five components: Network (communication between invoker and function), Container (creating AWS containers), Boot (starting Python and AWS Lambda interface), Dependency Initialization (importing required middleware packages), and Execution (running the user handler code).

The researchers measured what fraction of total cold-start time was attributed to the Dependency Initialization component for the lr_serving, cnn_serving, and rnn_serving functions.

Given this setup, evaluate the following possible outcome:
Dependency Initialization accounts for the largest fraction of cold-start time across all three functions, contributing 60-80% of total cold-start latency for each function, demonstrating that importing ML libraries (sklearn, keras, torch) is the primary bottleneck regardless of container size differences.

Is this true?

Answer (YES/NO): NO